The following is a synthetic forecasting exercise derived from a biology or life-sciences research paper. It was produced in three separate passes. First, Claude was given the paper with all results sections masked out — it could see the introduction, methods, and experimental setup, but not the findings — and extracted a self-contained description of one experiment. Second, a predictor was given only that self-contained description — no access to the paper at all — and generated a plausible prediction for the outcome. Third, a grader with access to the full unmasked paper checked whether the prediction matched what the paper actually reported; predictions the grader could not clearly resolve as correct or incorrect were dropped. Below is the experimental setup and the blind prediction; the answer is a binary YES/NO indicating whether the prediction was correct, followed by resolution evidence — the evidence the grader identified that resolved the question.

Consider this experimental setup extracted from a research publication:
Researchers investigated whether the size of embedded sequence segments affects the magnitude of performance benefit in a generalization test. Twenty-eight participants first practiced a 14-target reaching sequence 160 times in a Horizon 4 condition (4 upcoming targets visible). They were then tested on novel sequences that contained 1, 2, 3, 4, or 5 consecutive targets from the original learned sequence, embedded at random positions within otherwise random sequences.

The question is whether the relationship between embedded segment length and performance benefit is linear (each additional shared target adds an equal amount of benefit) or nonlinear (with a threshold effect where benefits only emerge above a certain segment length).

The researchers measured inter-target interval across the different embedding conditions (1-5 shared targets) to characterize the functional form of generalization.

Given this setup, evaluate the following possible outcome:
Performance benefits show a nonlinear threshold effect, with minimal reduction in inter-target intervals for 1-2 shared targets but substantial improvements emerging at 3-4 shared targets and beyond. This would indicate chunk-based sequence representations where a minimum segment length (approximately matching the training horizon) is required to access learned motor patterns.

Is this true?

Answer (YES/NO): NO